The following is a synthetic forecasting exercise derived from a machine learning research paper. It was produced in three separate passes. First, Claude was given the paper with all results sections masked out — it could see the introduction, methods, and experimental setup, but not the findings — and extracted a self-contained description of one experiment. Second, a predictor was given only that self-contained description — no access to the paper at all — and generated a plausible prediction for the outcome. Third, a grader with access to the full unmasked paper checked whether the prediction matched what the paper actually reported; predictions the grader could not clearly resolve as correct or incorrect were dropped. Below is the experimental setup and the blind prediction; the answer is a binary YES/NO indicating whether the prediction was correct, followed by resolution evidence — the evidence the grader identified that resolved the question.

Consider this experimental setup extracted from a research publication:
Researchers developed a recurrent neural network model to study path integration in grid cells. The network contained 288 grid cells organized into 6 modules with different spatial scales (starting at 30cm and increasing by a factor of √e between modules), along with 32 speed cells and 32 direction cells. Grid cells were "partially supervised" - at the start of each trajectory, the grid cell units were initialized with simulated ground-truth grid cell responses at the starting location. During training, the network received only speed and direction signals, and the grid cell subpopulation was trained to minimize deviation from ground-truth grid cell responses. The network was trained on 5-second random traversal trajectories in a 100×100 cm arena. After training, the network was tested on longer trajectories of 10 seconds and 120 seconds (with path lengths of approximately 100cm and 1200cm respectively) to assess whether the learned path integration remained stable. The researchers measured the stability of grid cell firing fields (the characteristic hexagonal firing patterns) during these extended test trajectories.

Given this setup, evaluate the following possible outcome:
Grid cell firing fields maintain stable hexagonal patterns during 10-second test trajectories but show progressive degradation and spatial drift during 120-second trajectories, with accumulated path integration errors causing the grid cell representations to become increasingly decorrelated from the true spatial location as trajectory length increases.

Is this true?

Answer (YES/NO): NO